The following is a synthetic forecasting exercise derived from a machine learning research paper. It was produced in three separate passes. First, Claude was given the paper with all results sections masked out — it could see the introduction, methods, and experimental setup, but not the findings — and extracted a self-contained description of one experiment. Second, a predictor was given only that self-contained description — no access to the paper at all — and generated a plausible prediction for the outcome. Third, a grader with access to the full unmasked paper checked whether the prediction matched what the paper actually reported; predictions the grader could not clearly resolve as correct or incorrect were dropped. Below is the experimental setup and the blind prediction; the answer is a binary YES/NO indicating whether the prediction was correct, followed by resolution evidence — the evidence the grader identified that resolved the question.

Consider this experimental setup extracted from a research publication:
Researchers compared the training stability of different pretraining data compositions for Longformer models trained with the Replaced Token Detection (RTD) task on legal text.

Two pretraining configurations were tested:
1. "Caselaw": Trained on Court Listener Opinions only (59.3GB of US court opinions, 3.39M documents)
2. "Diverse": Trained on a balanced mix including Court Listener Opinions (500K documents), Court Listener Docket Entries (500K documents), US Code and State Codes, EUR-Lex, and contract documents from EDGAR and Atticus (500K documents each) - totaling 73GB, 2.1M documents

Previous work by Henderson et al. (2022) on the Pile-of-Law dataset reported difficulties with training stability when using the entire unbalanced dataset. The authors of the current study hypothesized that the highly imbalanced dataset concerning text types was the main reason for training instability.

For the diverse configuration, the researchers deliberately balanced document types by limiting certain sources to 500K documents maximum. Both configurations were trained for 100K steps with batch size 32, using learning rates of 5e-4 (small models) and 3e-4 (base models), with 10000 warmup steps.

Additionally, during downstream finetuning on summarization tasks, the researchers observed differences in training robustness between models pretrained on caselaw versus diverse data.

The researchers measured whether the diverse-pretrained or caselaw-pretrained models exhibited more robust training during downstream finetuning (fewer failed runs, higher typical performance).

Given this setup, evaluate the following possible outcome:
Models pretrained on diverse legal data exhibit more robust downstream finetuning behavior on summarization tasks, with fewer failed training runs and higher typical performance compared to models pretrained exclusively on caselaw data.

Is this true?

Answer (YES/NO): YES